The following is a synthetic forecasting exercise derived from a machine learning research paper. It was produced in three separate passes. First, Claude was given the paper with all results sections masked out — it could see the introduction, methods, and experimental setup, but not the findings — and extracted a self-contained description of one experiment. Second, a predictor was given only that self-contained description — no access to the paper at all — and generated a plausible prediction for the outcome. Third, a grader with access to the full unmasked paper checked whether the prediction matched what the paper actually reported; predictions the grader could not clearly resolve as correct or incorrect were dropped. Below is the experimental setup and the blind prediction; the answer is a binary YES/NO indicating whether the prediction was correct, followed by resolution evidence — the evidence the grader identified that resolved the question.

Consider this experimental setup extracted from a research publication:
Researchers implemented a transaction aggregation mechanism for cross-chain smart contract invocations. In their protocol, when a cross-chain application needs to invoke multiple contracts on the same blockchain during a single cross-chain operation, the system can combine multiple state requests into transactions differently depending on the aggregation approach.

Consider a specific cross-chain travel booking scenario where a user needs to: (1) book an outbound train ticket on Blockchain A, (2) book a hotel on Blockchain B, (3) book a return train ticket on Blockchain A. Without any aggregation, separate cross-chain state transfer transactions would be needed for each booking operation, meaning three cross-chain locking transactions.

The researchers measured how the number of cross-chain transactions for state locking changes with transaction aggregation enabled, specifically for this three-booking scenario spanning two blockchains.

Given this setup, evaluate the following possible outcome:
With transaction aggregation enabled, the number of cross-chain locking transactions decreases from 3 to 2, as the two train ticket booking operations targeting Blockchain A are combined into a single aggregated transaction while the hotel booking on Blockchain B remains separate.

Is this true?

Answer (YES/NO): YES